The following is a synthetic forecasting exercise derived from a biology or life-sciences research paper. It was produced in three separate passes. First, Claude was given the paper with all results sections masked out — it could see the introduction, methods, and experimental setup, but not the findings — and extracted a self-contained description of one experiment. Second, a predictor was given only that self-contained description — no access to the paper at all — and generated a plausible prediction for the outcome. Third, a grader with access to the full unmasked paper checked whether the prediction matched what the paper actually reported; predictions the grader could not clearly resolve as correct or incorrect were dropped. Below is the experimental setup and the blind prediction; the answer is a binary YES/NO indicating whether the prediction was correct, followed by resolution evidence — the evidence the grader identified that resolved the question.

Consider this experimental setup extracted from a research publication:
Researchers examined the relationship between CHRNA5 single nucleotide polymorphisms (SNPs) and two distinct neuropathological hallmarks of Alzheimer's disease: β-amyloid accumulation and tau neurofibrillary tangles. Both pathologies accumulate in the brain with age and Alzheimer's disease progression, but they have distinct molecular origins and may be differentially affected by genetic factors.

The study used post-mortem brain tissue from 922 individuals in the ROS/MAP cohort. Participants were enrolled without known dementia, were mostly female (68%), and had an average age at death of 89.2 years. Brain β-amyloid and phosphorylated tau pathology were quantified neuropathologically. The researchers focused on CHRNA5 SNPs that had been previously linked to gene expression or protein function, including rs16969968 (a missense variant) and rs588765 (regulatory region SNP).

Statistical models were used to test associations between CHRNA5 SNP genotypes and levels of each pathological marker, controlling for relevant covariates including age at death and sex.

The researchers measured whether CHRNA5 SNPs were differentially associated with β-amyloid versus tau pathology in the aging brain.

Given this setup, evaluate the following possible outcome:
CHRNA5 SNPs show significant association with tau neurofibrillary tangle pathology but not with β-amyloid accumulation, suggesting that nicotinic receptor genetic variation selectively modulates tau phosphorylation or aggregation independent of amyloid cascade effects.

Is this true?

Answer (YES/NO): NO